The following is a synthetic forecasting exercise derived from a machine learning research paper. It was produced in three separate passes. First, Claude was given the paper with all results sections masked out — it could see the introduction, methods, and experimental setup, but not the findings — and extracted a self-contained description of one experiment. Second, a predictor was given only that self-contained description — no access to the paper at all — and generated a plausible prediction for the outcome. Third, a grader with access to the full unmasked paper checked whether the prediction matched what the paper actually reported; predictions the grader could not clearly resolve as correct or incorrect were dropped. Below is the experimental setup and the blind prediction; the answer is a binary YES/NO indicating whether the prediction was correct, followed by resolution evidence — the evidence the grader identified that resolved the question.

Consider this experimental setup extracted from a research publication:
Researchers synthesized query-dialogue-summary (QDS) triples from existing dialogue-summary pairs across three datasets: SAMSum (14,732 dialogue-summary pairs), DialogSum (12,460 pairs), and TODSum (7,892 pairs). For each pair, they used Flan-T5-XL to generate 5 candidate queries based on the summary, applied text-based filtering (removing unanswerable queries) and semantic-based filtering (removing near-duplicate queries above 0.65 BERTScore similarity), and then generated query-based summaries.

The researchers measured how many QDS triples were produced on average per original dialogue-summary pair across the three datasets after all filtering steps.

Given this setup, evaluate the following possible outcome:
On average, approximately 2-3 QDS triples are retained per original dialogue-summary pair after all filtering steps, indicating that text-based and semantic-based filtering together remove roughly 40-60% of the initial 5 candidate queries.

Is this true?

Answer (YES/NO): NO